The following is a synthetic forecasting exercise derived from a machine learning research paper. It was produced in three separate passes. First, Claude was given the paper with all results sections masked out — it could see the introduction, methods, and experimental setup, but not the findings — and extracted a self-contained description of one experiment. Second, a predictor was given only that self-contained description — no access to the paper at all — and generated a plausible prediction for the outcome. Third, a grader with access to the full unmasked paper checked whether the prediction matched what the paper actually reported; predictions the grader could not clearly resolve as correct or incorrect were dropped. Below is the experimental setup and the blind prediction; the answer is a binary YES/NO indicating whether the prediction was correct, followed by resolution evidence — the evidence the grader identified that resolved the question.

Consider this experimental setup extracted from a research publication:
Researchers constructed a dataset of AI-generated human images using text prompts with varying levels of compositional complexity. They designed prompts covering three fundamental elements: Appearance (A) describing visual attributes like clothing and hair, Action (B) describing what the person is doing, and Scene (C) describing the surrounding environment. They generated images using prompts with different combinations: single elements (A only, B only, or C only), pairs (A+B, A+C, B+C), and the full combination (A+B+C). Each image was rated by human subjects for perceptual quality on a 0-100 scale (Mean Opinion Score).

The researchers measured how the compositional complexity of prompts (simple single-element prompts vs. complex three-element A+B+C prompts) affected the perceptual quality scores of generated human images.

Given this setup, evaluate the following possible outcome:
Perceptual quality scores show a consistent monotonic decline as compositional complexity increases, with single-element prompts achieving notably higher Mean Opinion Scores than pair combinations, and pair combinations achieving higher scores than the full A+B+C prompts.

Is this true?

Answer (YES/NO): NO